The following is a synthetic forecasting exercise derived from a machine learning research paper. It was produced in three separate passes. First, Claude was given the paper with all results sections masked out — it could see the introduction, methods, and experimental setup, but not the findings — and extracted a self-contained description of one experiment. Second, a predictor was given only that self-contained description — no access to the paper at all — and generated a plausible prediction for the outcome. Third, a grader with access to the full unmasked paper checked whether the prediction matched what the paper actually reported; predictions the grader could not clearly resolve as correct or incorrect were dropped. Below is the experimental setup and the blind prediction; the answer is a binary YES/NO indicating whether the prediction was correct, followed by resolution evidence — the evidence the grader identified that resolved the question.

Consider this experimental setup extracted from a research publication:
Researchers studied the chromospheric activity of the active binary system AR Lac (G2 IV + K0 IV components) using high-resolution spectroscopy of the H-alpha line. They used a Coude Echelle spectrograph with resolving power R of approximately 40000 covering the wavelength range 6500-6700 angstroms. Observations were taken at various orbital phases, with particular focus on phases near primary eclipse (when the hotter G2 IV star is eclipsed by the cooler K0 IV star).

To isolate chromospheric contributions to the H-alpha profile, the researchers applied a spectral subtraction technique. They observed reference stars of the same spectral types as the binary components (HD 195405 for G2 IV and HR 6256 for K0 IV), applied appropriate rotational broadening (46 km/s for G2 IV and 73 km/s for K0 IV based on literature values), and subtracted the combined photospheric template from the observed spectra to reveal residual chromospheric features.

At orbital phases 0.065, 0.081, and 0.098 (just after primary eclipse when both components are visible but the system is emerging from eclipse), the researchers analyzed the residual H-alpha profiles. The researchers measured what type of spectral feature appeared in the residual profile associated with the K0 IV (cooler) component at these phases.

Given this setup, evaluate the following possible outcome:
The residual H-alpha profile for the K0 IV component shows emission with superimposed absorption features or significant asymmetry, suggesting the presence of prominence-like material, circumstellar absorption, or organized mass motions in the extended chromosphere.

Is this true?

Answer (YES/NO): NO